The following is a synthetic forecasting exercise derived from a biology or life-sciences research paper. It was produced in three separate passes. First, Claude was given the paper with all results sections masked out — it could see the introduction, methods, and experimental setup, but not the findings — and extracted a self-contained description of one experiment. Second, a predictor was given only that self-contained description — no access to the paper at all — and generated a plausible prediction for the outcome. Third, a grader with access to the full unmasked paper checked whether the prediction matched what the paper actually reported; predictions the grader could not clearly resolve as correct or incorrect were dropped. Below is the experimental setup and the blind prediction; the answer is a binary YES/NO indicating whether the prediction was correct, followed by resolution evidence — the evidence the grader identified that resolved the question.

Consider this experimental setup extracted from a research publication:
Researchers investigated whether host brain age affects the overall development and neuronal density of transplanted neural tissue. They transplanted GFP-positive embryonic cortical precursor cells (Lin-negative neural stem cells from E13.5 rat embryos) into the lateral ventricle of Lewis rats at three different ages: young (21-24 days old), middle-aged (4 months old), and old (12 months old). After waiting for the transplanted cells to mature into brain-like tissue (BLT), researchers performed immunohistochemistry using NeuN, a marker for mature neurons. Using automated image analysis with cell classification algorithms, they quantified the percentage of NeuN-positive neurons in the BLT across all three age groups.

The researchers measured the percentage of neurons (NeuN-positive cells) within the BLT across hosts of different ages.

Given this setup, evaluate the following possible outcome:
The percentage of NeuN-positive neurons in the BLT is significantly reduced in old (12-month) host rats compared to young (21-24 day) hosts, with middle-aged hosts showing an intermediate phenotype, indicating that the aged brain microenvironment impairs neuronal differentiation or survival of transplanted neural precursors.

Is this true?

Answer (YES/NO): NO